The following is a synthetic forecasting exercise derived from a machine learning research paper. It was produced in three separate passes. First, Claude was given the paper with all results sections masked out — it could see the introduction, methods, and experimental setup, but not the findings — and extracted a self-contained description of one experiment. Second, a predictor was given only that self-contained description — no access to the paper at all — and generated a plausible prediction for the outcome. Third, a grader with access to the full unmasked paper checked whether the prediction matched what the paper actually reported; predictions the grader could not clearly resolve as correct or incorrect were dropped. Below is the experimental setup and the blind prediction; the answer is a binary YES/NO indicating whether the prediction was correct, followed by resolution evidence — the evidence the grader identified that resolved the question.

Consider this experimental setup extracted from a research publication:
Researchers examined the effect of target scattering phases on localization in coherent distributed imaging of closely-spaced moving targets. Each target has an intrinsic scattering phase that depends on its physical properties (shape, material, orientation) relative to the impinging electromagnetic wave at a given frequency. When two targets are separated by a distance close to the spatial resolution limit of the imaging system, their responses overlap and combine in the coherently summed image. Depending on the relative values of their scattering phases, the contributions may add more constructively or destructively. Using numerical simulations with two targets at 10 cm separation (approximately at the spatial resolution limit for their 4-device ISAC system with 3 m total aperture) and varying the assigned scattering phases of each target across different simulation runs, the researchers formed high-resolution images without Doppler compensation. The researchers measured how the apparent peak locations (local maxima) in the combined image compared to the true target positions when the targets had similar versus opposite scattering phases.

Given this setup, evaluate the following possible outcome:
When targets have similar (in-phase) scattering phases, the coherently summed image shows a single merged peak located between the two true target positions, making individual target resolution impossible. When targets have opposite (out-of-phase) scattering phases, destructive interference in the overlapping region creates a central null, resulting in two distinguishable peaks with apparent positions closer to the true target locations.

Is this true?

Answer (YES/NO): NO